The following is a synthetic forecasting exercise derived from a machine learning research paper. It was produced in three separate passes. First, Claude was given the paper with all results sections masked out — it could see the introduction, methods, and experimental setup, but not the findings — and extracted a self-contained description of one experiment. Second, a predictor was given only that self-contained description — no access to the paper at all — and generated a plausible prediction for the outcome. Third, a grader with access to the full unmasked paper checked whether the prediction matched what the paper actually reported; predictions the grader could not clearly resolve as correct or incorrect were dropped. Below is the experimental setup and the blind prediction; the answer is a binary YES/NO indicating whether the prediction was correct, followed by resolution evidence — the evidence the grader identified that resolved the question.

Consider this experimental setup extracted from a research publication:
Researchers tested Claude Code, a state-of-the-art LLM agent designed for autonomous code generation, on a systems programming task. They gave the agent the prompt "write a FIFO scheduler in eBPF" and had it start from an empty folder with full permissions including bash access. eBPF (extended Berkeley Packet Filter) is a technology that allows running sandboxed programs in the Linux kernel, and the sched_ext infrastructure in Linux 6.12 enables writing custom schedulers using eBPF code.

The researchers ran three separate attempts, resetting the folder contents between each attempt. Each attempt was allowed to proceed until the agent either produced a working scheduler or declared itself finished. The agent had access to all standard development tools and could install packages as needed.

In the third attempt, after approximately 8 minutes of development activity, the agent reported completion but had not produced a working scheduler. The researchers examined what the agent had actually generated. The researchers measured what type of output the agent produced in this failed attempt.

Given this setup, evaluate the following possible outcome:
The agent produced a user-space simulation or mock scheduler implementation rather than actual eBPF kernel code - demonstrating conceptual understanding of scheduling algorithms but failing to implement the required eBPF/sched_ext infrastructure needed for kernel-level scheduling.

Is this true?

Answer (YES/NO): NO